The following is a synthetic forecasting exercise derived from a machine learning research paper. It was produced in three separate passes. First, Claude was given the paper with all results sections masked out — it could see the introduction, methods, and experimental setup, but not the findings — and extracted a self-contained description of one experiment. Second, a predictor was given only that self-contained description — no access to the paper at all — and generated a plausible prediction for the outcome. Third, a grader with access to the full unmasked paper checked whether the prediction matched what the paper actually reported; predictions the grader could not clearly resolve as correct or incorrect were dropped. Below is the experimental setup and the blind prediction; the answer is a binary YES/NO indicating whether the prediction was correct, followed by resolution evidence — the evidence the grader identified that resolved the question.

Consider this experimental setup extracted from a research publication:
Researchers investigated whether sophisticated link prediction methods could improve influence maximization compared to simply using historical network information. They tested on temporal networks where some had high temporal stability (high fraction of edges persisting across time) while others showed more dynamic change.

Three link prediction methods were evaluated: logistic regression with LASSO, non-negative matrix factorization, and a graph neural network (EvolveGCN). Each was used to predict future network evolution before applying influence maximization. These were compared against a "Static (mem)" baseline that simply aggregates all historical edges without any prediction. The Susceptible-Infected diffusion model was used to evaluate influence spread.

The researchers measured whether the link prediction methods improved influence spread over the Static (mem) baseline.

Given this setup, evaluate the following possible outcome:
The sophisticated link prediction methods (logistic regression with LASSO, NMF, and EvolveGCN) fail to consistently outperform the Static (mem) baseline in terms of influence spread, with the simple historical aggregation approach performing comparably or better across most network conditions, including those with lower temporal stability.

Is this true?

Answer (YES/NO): YES